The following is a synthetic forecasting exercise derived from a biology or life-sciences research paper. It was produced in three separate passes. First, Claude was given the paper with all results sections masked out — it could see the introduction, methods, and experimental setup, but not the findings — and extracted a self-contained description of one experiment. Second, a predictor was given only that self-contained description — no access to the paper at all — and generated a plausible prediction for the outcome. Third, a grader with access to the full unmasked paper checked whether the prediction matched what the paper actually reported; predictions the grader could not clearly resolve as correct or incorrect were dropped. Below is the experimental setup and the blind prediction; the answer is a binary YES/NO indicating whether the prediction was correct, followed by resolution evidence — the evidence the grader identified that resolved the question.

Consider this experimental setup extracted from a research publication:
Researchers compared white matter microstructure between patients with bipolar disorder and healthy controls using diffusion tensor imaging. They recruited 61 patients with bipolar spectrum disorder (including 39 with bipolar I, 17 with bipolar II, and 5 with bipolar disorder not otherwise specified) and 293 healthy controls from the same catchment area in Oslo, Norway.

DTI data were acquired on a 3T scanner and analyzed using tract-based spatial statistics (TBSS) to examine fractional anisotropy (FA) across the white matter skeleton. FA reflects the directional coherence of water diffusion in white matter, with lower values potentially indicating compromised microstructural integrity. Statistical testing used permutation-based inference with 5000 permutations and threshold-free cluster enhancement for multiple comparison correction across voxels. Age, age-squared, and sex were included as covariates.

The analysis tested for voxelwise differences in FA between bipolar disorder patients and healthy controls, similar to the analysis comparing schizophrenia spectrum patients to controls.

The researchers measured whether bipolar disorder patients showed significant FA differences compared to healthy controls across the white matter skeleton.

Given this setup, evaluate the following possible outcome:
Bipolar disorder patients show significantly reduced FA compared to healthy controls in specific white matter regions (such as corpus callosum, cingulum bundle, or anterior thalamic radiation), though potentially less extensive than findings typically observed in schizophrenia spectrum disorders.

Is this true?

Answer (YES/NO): NO